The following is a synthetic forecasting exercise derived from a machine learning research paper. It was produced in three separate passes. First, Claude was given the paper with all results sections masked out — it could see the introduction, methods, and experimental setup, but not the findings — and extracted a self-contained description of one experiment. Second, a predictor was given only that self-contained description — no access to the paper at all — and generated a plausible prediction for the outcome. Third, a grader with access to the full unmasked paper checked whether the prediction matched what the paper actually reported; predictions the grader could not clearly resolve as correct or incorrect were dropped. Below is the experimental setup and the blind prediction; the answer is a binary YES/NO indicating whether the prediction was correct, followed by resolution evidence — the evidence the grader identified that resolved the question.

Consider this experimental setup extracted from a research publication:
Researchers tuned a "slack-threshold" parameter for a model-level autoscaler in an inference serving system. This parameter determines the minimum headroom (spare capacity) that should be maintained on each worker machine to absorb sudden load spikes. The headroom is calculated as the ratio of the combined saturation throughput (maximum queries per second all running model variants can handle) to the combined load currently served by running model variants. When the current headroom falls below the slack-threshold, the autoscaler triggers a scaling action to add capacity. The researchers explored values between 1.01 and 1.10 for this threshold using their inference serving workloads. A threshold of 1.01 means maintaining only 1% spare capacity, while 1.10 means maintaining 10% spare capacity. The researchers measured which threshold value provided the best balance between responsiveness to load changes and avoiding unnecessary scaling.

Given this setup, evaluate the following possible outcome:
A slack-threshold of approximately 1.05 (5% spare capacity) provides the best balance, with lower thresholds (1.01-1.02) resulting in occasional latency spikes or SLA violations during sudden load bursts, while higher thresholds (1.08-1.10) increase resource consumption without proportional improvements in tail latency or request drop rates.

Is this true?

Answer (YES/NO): YES